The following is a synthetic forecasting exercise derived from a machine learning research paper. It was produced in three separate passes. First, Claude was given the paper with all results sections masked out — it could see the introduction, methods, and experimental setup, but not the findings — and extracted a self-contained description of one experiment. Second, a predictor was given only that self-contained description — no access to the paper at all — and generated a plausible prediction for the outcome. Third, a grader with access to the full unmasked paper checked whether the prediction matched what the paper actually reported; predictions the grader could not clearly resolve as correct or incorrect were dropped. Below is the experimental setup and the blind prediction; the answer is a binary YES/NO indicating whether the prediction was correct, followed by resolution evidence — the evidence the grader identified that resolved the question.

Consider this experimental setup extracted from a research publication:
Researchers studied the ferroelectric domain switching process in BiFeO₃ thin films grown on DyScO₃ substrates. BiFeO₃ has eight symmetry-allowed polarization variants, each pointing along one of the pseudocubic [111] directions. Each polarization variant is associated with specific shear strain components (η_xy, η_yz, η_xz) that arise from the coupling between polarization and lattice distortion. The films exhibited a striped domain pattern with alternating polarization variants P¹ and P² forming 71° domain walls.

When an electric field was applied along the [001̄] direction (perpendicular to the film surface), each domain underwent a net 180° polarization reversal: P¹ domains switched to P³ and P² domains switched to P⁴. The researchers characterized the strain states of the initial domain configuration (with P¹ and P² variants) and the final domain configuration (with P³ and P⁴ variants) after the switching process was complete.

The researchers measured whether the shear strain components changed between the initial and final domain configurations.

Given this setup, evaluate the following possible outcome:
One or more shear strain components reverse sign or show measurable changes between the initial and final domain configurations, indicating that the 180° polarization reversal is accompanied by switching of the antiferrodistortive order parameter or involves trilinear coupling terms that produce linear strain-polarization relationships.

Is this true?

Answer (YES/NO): NO